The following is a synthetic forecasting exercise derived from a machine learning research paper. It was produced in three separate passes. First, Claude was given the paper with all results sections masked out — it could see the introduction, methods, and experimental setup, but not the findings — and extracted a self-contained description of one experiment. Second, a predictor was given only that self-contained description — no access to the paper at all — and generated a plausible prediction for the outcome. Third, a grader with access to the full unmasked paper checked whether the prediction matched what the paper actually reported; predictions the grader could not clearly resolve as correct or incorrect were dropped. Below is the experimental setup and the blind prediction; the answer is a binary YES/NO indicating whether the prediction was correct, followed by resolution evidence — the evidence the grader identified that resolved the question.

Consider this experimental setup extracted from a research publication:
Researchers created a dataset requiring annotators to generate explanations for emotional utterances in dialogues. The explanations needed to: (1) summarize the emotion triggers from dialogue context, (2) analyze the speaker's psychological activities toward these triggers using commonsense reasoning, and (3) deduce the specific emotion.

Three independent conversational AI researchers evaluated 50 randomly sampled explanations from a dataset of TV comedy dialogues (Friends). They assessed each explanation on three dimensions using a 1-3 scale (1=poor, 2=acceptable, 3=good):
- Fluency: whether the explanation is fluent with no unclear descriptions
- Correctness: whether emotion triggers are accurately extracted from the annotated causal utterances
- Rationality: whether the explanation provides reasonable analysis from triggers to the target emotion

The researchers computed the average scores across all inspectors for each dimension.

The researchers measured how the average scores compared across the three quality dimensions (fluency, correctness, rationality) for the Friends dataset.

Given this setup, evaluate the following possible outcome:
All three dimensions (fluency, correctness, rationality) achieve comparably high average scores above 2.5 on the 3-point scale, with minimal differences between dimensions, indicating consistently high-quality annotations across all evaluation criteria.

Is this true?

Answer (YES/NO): YES